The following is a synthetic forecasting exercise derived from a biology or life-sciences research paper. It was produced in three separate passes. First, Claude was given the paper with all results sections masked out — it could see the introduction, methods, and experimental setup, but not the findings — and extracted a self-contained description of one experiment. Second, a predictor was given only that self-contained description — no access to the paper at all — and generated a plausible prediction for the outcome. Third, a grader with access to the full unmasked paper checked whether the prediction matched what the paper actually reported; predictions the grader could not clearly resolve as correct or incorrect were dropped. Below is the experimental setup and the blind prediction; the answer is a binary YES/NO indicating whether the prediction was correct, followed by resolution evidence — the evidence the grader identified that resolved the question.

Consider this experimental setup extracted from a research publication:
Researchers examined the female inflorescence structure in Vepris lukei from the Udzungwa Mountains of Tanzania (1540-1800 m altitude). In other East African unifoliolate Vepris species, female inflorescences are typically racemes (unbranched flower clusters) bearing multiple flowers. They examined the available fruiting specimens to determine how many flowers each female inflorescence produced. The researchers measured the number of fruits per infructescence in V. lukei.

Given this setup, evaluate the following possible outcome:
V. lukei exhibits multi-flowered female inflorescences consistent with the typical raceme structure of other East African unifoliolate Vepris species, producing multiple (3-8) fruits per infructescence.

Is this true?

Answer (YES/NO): NO